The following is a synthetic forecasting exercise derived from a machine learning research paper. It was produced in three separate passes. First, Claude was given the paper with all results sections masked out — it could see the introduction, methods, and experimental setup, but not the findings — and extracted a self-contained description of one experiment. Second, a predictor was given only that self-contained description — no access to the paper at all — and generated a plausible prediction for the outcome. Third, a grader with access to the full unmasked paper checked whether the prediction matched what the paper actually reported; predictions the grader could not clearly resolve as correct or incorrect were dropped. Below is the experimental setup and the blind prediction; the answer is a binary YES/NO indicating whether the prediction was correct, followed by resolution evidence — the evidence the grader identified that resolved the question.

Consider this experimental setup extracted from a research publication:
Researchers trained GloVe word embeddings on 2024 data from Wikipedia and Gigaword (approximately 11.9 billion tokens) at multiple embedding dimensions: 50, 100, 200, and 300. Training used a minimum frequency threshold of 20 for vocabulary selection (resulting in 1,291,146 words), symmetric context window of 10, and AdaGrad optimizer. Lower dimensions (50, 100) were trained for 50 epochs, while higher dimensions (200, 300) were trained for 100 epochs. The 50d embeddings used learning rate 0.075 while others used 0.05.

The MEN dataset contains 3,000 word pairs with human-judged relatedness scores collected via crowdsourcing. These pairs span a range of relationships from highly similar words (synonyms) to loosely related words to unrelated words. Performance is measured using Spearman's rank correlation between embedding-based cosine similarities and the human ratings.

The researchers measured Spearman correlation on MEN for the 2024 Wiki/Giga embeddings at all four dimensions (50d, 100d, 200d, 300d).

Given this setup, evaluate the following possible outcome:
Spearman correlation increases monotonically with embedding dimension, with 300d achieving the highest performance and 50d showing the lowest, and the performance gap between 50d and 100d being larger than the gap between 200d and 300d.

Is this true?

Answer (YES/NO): YES